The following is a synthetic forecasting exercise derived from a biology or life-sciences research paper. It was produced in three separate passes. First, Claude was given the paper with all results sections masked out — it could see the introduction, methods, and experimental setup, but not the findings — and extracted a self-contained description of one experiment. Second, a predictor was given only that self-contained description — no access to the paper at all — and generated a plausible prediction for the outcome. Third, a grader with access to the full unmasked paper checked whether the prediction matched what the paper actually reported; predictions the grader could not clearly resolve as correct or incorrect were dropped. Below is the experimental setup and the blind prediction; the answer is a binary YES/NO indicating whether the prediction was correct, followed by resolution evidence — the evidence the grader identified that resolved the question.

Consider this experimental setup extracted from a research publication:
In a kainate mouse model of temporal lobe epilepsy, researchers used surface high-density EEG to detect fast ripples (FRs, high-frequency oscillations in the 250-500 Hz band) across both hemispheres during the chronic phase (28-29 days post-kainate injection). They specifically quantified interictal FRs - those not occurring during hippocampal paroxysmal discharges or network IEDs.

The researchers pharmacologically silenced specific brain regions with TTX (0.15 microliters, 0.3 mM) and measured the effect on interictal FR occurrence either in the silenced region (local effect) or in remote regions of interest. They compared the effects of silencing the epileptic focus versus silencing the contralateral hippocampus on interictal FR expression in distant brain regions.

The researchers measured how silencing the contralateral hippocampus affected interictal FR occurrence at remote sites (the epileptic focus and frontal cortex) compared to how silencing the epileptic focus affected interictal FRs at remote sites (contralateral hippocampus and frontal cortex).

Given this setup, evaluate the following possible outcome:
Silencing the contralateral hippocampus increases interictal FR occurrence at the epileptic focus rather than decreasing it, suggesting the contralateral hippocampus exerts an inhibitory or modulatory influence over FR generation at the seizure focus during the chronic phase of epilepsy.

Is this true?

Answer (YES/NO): NO